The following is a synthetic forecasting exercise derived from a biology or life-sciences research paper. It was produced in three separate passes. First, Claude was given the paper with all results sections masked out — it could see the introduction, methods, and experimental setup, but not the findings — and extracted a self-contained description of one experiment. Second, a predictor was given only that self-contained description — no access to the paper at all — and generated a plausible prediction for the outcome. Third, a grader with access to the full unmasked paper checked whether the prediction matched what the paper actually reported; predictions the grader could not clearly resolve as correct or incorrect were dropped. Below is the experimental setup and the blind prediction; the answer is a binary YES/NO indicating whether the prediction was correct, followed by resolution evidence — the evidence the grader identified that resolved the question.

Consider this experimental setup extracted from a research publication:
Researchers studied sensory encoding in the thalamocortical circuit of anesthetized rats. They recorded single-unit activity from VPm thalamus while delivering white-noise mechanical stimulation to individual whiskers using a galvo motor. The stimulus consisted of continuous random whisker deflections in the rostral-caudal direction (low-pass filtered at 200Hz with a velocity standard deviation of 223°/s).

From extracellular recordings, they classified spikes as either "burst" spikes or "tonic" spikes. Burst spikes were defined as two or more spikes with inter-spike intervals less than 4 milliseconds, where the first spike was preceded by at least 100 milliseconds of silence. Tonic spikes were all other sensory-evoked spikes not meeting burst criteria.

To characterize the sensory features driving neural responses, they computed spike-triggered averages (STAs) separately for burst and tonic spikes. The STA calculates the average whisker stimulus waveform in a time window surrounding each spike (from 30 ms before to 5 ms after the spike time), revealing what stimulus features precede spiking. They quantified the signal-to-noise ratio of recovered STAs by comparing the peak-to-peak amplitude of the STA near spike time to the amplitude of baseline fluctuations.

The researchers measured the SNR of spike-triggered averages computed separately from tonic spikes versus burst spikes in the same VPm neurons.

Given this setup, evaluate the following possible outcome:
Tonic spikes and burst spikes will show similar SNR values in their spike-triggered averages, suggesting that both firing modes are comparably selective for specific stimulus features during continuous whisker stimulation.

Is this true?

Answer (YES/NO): NO